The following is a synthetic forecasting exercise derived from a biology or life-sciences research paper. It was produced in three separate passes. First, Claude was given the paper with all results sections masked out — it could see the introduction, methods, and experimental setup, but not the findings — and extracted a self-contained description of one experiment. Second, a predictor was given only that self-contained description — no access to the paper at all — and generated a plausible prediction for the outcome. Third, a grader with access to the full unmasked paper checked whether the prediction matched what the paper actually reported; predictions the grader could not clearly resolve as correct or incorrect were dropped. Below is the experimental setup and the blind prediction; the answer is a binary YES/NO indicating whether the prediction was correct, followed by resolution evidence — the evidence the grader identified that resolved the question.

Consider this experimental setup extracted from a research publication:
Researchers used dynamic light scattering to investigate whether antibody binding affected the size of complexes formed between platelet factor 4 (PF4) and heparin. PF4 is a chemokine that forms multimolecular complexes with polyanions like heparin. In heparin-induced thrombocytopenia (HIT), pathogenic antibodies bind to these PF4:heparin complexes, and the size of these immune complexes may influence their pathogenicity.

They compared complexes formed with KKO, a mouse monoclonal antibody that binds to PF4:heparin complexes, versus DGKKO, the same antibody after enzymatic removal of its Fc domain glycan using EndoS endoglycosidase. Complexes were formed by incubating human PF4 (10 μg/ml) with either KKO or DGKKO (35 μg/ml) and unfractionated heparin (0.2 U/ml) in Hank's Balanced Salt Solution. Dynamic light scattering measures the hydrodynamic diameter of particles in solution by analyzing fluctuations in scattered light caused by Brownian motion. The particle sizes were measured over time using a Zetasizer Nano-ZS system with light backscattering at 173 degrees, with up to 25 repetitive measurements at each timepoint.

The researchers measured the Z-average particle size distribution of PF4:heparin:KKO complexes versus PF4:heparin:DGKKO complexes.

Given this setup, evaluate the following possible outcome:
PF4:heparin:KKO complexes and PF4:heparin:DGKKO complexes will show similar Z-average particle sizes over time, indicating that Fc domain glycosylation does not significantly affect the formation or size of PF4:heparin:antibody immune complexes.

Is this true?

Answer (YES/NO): YES